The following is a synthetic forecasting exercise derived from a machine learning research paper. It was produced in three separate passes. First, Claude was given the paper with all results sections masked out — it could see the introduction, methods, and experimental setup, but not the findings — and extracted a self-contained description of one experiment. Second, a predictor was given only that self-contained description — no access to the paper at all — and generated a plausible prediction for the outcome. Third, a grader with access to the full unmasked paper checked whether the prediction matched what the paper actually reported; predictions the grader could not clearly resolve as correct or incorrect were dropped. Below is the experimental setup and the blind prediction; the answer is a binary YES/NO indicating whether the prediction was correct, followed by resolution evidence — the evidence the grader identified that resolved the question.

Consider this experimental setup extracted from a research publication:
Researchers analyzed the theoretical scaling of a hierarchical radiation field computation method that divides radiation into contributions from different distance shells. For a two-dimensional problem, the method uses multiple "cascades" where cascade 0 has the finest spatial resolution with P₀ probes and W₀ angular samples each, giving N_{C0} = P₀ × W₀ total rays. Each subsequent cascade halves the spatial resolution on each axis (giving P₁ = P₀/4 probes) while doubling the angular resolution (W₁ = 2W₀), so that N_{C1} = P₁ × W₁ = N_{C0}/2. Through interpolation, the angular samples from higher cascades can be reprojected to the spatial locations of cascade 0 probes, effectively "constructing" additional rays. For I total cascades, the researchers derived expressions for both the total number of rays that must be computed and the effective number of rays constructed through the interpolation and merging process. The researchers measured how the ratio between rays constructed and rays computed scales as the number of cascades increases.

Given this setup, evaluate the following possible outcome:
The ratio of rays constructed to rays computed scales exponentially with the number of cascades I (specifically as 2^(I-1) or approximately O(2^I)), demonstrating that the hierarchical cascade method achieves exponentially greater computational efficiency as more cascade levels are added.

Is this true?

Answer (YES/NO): YES